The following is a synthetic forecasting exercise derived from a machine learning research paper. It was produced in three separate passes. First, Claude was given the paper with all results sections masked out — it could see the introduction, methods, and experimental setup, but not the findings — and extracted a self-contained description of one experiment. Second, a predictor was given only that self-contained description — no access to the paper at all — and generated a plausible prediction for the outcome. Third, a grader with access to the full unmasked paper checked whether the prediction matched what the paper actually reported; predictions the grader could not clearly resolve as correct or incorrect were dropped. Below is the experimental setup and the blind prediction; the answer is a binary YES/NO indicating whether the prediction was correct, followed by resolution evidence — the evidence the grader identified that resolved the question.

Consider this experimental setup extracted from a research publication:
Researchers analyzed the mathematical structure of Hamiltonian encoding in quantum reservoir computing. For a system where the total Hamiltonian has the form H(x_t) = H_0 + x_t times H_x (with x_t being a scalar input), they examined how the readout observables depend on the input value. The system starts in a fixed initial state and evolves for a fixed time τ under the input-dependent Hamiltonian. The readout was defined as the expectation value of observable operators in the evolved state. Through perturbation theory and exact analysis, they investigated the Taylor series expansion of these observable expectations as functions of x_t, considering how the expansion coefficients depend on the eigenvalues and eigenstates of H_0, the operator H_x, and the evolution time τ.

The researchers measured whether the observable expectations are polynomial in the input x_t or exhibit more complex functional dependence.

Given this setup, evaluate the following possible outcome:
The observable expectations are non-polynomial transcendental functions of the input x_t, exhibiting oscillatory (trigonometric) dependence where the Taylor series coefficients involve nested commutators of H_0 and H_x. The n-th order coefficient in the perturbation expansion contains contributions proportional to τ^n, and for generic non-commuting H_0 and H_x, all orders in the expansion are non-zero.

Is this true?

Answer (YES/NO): NO